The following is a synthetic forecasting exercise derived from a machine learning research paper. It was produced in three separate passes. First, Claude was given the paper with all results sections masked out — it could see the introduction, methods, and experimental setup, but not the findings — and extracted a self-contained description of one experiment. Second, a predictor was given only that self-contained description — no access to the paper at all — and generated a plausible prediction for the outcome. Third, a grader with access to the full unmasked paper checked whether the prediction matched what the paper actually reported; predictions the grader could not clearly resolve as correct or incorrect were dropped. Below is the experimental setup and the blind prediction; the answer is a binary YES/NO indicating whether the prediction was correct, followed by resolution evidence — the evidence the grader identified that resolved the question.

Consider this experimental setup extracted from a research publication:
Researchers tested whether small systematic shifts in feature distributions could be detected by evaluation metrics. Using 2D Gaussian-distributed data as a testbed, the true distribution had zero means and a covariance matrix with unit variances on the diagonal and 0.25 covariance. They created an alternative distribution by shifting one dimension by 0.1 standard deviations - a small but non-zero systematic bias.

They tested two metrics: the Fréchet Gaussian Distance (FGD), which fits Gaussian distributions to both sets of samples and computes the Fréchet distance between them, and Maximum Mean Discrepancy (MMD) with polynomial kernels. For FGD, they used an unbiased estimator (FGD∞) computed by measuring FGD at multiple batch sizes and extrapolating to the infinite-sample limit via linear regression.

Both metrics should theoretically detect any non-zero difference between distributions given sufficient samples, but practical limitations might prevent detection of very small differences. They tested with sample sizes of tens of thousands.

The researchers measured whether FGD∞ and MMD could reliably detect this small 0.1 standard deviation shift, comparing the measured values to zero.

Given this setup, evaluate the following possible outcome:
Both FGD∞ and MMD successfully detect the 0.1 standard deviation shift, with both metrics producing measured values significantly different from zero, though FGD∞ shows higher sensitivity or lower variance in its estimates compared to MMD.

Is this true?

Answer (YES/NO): YES